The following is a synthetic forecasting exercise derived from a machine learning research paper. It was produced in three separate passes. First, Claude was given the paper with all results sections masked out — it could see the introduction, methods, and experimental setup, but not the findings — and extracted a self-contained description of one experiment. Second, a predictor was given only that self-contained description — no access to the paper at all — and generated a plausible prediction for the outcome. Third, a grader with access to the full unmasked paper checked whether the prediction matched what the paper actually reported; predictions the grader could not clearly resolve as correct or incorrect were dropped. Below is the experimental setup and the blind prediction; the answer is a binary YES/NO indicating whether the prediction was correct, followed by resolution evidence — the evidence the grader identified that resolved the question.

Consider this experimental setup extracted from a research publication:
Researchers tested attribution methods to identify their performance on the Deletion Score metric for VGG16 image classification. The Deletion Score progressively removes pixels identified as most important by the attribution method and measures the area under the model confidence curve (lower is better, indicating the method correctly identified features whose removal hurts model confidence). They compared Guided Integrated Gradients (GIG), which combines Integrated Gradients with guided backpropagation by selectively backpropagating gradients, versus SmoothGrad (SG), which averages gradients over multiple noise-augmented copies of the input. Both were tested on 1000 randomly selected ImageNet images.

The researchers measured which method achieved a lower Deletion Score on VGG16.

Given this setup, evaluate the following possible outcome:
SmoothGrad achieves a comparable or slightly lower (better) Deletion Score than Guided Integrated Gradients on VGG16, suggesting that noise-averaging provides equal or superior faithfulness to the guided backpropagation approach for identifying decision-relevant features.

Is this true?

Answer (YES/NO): NO